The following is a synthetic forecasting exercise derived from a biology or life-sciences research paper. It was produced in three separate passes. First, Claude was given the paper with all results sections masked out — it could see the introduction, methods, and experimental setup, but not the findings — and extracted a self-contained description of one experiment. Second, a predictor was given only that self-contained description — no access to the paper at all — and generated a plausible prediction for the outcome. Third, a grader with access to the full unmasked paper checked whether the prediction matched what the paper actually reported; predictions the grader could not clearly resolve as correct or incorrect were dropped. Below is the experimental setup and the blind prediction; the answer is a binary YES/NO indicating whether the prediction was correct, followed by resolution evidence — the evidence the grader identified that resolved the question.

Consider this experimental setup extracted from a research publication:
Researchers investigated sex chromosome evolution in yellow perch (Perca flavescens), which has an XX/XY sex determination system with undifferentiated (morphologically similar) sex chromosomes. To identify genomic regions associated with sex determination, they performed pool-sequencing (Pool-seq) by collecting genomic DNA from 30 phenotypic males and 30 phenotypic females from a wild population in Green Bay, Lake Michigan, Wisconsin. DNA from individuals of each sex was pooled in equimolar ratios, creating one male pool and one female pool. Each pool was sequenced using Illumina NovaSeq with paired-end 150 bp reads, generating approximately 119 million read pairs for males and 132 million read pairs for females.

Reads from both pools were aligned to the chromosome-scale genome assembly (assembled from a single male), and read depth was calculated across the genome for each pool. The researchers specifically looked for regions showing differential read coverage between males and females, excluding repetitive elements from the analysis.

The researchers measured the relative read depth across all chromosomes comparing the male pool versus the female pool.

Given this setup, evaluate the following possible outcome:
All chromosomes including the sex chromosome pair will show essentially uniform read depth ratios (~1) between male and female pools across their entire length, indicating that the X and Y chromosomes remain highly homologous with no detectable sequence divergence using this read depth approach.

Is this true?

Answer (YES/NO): NO